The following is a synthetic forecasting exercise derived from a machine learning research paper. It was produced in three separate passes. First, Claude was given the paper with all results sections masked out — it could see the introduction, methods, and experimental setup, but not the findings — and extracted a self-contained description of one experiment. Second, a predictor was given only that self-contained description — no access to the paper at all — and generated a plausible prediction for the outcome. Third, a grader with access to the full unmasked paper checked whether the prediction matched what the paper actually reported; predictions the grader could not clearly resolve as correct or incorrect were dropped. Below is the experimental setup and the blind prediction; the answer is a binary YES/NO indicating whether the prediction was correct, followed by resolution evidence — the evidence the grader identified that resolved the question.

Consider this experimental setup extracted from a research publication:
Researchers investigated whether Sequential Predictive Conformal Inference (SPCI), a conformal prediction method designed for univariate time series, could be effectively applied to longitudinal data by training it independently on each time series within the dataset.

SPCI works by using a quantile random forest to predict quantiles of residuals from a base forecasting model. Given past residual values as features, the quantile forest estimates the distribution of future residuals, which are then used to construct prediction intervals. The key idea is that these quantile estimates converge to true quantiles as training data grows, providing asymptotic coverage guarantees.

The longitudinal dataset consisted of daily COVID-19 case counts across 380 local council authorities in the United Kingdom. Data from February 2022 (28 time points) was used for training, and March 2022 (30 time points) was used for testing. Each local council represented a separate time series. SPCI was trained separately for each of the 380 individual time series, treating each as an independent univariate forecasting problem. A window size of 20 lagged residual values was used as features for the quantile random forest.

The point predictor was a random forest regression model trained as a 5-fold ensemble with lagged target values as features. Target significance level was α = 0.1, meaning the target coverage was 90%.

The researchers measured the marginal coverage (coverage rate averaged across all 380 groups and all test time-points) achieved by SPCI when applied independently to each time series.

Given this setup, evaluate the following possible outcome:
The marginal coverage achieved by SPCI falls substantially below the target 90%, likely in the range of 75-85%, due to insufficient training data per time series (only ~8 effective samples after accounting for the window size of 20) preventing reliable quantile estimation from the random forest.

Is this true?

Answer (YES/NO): NO